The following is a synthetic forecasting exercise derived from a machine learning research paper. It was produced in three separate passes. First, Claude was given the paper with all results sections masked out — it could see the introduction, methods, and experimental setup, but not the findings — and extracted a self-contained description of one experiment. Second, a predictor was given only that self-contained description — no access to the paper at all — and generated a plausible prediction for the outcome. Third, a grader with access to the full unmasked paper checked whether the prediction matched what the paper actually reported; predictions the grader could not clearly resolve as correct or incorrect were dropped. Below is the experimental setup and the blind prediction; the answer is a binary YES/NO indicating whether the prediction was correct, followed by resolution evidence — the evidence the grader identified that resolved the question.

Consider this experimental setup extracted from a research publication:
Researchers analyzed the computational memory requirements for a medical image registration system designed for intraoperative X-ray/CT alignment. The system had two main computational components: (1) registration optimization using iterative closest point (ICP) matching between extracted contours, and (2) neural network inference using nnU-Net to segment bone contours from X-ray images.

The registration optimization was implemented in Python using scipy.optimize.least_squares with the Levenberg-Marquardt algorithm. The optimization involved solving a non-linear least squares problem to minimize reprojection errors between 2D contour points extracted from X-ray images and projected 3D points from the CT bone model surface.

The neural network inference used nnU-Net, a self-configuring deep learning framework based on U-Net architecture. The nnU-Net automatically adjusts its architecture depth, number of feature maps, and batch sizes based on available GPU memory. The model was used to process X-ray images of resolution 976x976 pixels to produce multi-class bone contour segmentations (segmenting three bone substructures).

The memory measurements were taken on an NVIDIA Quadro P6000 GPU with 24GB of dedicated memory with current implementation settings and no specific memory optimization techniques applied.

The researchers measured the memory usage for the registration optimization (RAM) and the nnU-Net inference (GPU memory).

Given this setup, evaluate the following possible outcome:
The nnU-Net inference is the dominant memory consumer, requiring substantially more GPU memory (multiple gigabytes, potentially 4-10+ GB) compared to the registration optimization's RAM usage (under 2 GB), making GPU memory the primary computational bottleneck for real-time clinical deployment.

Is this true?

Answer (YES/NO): NO